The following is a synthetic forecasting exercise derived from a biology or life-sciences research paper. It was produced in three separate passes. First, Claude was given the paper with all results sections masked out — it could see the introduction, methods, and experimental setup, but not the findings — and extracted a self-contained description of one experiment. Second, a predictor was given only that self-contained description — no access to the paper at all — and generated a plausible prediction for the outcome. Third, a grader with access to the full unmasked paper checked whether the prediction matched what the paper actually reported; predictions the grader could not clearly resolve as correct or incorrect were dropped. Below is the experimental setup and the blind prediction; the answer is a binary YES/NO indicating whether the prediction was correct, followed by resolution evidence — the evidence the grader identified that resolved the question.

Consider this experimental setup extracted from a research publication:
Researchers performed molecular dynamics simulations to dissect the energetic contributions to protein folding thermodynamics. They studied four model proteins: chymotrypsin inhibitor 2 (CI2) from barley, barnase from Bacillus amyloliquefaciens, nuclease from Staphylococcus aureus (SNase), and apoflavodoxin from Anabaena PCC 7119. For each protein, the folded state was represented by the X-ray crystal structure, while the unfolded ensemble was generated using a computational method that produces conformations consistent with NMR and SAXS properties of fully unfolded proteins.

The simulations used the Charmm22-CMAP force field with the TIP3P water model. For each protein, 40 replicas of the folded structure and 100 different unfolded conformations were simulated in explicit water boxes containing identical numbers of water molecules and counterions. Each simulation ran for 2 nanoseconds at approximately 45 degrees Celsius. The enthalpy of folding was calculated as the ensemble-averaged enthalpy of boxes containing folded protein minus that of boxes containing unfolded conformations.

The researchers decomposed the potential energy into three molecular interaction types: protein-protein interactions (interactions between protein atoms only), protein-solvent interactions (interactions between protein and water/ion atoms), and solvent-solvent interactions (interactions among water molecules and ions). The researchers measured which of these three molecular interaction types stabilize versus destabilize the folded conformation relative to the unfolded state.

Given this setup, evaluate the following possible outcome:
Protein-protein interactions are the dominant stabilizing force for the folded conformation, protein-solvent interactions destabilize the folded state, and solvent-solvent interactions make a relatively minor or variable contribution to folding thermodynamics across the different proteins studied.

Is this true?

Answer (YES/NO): NO